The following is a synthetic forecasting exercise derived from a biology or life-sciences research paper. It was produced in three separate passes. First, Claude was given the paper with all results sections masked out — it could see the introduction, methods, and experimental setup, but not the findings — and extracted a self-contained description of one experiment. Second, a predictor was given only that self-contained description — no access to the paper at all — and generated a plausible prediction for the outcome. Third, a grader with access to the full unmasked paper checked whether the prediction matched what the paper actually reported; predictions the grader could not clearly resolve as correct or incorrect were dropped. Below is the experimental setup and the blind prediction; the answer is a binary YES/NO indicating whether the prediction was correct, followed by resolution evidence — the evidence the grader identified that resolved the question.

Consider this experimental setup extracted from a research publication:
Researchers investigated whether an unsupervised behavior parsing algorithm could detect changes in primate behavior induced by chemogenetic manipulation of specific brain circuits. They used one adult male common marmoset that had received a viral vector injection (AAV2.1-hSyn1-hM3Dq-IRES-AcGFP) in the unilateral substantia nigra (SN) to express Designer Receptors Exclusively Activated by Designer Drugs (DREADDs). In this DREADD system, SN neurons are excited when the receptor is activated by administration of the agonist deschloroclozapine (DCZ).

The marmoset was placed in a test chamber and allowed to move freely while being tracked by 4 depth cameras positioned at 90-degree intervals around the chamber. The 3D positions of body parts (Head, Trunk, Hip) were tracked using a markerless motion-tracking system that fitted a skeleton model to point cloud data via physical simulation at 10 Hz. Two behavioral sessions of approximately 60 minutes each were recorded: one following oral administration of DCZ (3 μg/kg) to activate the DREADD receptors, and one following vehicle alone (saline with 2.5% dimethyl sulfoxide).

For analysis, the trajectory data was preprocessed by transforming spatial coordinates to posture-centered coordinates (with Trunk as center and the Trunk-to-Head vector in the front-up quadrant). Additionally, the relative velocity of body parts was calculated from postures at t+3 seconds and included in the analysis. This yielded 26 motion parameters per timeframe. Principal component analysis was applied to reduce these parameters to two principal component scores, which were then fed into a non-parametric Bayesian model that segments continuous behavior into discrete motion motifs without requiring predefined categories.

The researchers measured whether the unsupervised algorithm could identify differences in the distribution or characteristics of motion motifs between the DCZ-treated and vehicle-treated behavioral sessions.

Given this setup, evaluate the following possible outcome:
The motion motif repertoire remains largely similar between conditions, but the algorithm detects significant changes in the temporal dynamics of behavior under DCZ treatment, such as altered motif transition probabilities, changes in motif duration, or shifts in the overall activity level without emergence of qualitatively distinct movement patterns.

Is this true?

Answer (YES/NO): NO